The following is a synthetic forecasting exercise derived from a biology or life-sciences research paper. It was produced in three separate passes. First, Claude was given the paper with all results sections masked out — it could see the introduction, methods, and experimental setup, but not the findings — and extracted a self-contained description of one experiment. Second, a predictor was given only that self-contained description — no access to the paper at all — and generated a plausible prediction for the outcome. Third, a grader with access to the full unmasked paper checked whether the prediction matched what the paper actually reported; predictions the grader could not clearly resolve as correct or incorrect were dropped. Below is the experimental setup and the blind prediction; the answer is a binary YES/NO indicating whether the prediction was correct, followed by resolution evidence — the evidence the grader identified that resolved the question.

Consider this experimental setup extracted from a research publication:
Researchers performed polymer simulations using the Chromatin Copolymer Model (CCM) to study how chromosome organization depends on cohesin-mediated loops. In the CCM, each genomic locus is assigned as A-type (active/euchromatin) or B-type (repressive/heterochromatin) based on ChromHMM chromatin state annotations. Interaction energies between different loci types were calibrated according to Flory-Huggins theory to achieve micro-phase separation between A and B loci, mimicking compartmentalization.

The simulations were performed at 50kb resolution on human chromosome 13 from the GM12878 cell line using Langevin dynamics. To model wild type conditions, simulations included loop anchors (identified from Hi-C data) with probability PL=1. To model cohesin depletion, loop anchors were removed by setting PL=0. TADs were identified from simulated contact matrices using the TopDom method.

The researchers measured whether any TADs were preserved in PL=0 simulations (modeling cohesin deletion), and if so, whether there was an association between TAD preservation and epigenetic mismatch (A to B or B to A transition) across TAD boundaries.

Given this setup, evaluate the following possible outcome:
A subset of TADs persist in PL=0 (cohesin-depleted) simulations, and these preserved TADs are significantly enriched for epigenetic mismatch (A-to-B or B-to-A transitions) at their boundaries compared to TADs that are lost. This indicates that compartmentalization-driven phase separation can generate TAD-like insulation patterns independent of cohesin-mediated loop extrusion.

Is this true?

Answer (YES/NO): YES